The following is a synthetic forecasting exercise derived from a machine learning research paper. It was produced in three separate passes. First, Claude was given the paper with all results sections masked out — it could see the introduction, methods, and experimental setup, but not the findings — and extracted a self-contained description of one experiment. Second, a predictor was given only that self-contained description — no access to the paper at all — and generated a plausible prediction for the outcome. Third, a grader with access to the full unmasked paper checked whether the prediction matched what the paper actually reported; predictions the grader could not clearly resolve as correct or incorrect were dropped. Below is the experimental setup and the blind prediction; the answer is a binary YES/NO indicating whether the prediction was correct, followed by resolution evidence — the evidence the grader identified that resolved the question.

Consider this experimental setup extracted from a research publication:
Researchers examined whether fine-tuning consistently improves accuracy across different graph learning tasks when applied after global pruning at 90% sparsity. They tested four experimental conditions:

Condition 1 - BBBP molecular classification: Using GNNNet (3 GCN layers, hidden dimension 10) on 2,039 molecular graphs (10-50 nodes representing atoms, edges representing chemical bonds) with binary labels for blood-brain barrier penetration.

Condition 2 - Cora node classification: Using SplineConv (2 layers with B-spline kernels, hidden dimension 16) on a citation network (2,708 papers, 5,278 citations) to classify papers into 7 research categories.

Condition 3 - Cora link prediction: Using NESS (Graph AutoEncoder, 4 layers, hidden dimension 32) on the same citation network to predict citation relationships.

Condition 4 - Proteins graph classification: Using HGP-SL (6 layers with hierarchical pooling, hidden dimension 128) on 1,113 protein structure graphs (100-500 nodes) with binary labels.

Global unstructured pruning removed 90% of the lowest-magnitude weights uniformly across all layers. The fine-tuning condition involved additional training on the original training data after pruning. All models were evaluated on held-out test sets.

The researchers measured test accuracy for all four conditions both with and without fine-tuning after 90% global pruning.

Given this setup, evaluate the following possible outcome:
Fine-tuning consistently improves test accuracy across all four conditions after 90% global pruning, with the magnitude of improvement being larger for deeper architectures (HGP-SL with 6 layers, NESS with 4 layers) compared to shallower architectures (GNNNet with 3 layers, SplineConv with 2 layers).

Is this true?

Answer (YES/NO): NO